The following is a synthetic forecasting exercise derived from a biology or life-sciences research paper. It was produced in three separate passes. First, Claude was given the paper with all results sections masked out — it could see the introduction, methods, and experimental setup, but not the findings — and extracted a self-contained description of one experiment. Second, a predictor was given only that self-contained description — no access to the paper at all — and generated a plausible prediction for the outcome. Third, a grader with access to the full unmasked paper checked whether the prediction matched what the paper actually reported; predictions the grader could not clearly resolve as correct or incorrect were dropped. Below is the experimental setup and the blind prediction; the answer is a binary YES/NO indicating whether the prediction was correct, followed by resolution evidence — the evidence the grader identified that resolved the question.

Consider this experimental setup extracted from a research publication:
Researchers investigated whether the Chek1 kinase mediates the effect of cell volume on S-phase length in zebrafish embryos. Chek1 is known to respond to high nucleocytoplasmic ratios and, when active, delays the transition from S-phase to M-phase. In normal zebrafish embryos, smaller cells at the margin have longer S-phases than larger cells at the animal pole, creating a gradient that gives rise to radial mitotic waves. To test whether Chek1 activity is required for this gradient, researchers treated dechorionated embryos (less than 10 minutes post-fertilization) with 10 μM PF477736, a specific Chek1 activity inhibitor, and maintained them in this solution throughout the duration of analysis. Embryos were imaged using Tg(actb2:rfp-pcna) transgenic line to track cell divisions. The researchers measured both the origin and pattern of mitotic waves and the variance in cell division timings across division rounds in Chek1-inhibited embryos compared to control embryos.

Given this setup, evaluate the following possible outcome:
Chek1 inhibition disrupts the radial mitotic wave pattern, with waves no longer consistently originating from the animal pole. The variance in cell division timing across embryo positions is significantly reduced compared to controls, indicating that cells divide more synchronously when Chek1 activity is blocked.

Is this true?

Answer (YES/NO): NO